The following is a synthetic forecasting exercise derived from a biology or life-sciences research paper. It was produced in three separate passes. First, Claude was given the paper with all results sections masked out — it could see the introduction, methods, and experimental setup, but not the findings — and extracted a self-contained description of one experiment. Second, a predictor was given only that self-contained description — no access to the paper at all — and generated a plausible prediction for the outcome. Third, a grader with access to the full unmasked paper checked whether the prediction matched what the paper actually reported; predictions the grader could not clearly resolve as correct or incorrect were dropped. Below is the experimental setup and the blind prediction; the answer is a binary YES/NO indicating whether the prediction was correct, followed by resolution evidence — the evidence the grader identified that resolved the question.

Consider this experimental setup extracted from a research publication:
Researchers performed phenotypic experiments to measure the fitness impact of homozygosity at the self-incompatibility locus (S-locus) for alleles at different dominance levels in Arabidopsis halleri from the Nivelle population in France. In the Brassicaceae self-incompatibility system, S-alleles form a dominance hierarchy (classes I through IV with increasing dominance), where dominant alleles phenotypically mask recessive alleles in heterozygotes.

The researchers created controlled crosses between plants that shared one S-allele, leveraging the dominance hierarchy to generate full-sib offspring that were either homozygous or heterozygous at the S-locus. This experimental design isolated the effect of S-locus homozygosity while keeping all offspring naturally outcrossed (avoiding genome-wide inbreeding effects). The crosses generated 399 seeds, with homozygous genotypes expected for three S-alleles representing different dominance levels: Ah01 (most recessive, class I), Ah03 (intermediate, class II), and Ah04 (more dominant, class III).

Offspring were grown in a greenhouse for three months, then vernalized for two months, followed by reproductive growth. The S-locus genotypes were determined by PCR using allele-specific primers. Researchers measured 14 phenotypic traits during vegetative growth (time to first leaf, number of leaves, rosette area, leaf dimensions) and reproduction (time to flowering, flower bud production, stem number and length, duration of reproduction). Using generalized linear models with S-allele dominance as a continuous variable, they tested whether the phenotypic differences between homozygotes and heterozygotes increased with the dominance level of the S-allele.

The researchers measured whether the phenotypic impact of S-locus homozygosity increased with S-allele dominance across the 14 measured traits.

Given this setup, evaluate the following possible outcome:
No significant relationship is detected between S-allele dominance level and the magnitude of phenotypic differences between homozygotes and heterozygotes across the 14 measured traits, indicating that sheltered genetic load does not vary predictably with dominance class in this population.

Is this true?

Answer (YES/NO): YES